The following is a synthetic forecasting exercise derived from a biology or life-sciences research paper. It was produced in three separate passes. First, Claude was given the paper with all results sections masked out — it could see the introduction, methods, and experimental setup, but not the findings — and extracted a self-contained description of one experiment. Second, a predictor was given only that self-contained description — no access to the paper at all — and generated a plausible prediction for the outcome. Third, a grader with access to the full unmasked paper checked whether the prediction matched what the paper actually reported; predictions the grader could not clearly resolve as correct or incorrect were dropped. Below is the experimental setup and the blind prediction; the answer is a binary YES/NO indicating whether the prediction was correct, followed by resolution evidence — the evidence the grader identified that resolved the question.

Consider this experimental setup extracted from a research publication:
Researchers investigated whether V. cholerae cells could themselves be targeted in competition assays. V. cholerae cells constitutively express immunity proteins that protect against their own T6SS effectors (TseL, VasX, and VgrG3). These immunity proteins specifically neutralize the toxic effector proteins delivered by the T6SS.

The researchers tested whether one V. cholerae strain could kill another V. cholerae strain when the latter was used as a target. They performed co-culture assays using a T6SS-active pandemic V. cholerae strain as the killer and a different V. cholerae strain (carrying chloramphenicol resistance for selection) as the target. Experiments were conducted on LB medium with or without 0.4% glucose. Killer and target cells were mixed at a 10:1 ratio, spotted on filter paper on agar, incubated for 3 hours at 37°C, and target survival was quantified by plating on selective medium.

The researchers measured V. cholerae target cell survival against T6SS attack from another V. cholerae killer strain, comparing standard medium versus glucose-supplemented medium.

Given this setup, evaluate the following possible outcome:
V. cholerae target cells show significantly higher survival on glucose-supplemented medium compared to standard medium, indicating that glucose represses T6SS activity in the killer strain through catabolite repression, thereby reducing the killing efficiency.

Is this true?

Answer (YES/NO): NO